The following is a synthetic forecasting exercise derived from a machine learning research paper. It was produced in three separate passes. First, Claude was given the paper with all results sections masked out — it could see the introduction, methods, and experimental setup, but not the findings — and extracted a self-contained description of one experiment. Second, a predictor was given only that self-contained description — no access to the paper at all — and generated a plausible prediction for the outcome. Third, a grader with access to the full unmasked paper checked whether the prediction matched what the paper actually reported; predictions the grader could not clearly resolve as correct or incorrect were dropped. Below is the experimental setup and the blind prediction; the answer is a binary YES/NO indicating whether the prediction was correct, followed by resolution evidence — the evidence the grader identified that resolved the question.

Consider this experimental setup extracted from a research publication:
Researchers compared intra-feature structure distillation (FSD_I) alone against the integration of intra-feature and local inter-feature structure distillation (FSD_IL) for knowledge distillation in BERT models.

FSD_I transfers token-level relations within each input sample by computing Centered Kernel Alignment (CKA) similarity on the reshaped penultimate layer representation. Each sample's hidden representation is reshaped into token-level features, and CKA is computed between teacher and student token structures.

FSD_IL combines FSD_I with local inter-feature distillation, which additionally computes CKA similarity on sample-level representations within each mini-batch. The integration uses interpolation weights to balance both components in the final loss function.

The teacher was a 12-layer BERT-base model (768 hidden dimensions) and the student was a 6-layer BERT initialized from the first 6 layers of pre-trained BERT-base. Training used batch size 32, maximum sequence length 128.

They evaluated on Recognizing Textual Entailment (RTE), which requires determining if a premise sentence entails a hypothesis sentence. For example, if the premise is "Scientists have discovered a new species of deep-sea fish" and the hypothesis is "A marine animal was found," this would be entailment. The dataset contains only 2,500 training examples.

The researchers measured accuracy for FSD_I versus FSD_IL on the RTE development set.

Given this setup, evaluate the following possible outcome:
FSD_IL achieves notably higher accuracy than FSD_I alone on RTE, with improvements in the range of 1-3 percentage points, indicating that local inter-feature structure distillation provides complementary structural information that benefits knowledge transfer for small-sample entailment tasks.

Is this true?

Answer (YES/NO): NO